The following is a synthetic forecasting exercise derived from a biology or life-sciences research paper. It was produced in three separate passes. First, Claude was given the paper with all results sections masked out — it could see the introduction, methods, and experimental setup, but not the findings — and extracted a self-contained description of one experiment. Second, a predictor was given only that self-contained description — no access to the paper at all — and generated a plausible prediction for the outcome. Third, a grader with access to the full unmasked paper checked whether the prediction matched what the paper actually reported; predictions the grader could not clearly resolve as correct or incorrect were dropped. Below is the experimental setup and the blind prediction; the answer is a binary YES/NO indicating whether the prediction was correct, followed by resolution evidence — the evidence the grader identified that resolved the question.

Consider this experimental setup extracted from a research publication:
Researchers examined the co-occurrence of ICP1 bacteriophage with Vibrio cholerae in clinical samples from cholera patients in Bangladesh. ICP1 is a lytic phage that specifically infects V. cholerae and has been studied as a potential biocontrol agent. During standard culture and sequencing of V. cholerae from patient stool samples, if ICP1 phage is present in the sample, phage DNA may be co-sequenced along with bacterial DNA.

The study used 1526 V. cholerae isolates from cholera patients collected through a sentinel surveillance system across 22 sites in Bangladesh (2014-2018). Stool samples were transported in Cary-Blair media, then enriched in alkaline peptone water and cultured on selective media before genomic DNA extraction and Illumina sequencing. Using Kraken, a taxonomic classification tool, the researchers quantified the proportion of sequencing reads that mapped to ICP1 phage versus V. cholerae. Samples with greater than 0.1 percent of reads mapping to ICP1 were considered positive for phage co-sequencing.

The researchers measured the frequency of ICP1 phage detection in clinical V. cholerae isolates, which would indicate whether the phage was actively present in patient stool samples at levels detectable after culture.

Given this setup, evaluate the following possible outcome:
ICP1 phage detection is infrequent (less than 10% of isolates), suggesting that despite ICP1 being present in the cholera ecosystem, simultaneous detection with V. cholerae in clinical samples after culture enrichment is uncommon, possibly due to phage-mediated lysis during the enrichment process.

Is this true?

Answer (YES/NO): YES